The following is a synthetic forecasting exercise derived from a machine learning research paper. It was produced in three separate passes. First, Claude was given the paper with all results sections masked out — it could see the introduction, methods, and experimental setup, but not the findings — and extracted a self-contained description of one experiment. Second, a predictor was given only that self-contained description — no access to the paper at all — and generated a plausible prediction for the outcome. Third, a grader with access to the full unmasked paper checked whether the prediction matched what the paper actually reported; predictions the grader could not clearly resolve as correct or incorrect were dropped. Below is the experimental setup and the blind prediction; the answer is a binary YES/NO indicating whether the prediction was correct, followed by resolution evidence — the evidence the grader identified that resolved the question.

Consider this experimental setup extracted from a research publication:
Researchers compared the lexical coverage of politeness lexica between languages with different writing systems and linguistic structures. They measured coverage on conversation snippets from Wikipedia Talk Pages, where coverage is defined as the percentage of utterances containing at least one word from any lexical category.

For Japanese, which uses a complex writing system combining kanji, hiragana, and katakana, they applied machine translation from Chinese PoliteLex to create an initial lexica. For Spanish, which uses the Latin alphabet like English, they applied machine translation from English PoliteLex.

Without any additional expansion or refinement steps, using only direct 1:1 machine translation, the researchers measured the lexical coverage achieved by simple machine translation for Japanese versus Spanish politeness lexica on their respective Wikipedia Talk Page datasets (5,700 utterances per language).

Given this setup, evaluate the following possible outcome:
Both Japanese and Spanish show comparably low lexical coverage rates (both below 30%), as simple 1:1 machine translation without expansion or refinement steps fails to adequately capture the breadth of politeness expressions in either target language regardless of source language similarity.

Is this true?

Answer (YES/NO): NO